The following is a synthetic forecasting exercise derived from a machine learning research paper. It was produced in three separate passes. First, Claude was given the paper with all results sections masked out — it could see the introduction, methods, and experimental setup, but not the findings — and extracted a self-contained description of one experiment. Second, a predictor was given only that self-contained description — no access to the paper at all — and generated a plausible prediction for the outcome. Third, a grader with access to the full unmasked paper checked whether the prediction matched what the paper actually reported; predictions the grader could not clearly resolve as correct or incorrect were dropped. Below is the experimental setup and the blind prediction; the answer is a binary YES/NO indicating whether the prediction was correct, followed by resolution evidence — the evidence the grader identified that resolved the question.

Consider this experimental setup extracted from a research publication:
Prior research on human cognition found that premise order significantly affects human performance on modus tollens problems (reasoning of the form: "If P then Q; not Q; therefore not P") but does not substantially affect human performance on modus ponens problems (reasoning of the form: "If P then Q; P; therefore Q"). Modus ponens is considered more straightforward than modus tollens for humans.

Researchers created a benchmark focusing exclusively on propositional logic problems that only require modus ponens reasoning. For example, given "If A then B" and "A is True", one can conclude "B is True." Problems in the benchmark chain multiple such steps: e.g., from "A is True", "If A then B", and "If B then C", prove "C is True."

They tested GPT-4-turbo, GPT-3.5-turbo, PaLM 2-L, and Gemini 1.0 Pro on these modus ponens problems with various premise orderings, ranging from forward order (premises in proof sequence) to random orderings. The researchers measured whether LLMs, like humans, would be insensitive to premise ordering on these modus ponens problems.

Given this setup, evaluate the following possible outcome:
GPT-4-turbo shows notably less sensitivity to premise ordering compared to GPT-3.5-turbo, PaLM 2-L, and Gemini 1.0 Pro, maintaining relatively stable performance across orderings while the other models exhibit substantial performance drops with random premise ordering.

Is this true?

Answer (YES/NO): NO